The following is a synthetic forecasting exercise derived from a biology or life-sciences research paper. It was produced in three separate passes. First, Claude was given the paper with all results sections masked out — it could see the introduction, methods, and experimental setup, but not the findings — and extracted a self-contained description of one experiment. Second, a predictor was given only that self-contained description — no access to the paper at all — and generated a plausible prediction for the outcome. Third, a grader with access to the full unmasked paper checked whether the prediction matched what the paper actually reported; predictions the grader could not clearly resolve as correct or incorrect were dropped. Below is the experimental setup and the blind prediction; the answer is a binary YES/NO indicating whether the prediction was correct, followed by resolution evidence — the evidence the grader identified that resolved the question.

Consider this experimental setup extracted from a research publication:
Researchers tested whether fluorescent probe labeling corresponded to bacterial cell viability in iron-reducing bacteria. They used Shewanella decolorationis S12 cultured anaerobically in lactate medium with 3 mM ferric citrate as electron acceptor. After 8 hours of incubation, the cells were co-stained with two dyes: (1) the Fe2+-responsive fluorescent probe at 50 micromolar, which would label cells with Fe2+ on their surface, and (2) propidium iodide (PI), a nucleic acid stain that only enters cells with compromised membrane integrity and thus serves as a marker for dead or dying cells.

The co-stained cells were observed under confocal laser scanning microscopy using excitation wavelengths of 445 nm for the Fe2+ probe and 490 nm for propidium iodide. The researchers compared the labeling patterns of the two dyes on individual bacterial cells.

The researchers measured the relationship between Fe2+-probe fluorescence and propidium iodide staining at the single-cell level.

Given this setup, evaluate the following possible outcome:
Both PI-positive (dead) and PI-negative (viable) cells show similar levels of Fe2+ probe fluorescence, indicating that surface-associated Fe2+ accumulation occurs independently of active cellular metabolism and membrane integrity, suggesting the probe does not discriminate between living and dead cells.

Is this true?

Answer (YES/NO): NO